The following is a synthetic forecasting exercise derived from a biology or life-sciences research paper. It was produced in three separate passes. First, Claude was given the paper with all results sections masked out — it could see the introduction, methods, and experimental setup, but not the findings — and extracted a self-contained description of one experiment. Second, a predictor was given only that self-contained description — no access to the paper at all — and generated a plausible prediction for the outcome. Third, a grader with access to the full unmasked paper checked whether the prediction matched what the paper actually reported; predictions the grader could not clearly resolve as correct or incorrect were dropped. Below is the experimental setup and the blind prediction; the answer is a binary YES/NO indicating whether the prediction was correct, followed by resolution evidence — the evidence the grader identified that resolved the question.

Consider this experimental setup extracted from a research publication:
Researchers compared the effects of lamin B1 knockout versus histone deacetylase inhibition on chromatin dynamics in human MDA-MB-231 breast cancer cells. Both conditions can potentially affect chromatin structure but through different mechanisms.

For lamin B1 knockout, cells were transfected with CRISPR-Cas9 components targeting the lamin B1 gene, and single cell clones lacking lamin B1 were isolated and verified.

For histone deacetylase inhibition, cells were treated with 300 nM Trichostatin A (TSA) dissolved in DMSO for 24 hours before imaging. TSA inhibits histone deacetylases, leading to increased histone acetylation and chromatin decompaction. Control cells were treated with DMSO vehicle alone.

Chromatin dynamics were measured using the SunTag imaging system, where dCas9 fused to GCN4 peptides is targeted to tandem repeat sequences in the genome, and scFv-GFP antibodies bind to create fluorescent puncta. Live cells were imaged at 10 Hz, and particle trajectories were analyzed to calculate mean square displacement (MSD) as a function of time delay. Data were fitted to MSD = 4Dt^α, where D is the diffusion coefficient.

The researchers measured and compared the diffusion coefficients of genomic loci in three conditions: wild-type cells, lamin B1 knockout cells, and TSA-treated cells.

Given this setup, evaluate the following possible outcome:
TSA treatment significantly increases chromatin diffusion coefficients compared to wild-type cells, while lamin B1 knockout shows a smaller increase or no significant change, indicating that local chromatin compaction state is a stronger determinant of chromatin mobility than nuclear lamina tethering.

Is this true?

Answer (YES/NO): NO